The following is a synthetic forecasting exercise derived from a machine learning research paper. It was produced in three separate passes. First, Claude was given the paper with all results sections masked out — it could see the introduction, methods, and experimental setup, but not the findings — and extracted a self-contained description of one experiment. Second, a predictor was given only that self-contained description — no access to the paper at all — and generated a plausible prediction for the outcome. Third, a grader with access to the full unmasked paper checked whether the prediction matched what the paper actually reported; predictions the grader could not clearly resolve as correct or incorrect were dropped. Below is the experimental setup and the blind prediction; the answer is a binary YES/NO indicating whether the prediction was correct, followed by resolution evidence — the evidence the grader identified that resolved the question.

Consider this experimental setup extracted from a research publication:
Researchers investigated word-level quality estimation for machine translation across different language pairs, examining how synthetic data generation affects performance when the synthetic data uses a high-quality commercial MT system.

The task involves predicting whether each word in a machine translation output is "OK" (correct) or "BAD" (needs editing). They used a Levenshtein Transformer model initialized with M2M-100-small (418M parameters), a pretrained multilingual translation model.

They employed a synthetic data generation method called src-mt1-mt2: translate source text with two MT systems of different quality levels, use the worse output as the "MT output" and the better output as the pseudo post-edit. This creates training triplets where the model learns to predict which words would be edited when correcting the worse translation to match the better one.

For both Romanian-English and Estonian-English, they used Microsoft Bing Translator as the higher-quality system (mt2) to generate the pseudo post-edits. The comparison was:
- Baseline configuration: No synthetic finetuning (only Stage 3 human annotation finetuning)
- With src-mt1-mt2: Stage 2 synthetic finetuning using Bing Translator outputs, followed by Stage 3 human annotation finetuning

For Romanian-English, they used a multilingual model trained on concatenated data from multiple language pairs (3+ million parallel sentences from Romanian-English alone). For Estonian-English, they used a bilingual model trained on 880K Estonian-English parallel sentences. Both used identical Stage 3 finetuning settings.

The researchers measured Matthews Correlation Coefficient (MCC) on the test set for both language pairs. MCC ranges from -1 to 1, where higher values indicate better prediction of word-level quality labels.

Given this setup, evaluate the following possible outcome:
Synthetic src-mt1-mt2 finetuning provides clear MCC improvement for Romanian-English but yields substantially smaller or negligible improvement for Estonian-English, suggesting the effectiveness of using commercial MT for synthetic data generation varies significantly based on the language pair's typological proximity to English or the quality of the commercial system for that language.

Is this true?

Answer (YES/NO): NO